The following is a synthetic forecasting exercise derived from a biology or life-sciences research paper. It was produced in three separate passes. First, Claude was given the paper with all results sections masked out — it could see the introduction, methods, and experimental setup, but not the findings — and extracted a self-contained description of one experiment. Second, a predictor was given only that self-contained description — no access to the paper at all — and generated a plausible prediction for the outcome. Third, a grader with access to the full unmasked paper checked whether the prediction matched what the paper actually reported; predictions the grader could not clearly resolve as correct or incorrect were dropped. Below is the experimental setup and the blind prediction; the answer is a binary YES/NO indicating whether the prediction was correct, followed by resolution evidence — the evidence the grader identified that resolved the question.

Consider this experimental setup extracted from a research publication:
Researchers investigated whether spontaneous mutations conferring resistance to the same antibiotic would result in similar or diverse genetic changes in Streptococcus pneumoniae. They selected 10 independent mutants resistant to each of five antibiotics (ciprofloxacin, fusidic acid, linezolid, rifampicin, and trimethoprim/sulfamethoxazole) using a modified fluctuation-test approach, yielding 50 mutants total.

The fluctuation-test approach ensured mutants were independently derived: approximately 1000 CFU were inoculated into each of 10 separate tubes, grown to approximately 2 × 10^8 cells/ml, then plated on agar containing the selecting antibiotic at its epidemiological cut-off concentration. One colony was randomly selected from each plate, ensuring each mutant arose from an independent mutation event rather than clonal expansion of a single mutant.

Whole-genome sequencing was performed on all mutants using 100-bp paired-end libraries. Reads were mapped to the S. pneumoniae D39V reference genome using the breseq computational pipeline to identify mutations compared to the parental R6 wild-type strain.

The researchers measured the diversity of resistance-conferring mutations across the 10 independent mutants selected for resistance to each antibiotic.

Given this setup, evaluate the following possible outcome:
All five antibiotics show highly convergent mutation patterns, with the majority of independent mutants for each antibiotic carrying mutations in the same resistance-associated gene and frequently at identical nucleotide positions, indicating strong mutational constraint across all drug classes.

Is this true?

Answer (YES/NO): NO